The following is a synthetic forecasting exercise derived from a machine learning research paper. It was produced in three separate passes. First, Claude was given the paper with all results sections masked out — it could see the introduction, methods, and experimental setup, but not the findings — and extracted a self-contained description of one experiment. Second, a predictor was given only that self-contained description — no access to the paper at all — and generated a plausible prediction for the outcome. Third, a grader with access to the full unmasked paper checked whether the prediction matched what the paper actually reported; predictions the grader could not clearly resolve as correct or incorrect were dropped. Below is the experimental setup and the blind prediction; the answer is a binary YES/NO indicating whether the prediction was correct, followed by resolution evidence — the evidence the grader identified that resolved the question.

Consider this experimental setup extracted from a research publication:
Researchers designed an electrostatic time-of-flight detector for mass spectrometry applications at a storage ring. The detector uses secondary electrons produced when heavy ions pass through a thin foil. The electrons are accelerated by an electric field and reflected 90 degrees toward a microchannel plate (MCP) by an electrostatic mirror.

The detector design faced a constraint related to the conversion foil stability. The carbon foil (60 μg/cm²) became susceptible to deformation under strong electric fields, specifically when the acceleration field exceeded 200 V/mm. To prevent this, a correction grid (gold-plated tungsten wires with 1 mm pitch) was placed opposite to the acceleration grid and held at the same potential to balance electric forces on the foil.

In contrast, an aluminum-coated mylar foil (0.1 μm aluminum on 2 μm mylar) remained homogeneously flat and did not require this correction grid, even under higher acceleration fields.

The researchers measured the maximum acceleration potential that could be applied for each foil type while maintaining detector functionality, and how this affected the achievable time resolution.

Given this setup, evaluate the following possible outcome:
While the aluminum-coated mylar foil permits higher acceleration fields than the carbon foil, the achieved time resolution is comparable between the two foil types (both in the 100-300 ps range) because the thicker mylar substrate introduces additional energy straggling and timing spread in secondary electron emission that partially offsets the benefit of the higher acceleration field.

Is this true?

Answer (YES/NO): NO